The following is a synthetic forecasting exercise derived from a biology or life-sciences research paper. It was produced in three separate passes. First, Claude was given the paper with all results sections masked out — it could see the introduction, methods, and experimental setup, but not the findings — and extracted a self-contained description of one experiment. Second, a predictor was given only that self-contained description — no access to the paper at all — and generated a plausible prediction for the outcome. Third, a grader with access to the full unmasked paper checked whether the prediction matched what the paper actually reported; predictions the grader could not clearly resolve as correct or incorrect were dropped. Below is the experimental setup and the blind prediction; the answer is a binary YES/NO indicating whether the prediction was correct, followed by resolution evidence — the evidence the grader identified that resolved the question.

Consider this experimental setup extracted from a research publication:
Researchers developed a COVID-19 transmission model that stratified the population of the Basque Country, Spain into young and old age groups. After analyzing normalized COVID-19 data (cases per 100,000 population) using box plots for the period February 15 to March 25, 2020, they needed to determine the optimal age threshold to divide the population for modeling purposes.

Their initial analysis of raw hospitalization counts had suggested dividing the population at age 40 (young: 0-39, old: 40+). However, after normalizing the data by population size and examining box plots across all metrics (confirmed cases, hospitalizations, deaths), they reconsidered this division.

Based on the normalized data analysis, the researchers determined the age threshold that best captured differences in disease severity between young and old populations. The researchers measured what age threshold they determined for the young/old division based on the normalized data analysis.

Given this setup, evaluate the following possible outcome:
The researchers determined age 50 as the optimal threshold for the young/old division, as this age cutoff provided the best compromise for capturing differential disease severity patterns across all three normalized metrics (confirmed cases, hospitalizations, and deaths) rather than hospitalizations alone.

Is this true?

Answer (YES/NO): NO